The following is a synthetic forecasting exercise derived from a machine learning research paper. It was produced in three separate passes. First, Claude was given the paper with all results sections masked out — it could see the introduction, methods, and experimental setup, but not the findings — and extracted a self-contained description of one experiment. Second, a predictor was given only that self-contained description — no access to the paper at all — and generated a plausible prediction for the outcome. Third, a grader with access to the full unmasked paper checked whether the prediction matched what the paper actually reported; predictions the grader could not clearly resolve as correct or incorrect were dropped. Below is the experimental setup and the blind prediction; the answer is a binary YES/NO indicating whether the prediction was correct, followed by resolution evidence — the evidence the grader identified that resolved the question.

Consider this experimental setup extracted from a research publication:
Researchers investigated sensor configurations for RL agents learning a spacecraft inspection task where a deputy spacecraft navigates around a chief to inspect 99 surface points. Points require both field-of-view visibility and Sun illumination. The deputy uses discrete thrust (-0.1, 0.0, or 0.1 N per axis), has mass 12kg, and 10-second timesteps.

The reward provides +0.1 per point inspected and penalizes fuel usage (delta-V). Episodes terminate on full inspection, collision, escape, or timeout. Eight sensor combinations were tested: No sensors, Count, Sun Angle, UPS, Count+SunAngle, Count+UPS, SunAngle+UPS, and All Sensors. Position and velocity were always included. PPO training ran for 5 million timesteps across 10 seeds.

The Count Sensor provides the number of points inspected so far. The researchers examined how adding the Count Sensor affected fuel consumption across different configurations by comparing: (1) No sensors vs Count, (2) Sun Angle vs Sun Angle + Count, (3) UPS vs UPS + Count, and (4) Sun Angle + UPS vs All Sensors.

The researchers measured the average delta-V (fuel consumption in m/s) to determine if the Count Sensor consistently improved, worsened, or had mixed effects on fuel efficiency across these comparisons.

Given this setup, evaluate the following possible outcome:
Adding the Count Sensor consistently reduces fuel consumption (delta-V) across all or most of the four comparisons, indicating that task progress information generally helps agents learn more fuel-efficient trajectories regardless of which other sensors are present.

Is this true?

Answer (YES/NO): NO